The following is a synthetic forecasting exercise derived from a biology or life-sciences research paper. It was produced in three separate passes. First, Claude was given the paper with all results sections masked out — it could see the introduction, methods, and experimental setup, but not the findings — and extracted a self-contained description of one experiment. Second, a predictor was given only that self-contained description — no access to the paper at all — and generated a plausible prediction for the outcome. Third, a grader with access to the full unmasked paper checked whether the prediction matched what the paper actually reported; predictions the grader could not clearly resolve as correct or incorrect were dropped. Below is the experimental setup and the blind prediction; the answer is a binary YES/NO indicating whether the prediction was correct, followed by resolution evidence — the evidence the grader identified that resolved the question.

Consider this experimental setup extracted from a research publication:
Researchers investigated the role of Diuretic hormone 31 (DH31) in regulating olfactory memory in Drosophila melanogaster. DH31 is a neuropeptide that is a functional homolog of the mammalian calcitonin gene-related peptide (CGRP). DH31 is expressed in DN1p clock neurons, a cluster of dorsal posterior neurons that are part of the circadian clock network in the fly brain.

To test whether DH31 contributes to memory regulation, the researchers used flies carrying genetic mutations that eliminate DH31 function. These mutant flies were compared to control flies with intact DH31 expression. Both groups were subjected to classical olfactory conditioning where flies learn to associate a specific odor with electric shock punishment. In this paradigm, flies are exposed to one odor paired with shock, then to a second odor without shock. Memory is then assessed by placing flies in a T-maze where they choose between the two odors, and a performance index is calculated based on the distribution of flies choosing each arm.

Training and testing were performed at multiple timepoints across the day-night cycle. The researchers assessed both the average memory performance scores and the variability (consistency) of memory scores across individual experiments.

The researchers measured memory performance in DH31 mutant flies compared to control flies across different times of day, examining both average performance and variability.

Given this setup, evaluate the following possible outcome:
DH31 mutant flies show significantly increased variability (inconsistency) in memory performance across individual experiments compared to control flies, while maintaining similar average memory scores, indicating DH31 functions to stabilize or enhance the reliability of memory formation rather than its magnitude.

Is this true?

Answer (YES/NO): NO